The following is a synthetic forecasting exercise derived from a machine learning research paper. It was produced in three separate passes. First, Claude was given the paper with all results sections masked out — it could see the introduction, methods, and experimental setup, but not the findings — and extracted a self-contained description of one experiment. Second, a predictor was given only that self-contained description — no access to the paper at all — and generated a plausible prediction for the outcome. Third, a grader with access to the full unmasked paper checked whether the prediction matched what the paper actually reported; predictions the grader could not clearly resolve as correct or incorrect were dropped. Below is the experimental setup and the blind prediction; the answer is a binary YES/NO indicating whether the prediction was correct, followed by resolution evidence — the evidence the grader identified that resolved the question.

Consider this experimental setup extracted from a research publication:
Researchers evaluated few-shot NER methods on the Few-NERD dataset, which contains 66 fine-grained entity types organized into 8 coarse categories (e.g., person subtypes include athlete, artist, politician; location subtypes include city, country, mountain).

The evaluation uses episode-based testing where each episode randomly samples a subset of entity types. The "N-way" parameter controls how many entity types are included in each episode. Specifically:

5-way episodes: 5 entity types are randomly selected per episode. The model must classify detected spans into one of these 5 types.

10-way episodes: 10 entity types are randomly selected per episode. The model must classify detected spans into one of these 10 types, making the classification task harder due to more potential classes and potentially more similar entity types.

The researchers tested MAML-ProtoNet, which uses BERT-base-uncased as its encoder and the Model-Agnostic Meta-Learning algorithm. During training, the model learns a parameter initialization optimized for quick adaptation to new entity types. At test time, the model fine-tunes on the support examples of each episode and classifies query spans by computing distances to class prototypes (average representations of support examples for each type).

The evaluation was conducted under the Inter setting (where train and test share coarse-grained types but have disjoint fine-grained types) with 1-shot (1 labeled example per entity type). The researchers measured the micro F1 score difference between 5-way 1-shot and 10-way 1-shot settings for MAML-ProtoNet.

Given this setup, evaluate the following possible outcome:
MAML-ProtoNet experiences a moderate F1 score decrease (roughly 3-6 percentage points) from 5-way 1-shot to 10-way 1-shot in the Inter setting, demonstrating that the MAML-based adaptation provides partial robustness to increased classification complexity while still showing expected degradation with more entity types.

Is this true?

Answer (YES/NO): YES